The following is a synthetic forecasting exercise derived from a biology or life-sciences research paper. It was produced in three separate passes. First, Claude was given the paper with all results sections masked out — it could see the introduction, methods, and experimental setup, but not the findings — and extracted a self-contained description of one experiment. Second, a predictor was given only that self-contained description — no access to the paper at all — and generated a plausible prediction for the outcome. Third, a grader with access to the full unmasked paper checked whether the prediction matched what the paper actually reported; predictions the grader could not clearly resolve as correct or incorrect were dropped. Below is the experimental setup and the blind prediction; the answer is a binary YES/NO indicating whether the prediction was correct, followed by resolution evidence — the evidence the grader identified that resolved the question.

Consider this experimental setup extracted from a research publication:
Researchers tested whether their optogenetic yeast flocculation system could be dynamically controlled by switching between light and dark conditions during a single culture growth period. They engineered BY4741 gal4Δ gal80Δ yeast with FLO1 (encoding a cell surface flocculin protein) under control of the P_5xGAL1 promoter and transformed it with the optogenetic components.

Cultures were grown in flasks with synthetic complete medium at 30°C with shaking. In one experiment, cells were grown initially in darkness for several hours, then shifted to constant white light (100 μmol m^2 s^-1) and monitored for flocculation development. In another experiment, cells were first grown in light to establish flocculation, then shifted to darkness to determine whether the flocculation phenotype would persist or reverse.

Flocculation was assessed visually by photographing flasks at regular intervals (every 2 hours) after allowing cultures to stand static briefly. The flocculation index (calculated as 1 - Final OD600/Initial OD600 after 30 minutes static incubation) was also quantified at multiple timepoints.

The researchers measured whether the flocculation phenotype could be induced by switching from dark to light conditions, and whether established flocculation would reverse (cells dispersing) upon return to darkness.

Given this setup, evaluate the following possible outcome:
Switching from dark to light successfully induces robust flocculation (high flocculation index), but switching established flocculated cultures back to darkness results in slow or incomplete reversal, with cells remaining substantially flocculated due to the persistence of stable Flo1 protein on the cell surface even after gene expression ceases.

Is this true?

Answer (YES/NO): NO